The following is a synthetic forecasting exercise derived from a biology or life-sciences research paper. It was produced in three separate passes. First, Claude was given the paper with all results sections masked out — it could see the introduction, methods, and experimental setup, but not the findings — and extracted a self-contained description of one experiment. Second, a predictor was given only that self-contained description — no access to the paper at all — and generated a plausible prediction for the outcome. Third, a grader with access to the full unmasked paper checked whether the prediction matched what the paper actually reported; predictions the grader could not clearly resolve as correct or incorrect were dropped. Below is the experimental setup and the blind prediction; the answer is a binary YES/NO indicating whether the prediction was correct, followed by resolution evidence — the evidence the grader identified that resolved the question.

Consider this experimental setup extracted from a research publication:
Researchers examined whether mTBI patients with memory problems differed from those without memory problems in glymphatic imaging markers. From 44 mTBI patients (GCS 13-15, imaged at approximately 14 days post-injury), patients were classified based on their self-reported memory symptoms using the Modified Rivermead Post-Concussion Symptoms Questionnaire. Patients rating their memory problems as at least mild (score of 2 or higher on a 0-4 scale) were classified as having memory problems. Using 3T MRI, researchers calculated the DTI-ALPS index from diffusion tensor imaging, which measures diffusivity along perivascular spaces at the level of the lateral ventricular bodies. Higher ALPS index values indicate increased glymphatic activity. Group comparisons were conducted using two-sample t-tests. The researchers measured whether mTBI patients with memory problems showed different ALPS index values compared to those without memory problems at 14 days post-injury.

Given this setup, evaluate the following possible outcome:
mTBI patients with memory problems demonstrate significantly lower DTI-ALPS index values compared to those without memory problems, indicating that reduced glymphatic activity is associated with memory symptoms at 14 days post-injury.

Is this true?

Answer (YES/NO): NO